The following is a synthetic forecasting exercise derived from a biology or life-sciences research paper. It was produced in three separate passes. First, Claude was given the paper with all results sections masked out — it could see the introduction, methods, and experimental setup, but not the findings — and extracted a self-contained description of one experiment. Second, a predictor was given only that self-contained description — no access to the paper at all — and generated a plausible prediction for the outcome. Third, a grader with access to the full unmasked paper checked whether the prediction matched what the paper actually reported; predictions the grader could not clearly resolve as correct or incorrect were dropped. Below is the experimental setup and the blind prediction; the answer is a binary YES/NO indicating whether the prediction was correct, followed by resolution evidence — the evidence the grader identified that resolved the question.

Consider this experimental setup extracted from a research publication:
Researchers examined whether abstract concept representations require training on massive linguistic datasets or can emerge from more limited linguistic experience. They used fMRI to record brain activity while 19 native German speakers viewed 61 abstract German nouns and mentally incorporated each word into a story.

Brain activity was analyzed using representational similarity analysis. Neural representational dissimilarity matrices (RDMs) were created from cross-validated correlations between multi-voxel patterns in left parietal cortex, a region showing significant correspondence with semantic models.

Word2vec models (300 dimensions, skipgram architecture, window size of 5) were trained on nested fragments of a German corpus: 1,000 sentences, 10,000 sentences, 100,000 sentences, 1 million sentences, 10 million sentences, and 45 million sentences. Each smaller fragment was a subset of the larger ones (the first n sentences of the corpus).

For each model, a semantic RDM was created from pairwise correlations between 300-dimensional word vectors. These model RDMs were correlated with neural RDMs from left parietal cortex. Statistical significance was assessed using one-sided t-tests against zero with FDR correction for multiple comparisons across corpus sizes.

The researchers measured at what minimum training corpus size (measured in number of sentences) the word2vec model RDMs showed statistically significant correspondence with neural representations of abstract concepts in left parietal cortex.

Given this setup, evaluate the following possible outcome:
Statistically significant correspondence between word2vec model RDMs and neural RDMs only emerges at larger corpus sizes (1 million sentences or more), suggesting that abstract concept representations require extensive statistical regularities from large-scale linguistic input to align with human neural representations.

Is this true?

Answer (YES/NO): NO